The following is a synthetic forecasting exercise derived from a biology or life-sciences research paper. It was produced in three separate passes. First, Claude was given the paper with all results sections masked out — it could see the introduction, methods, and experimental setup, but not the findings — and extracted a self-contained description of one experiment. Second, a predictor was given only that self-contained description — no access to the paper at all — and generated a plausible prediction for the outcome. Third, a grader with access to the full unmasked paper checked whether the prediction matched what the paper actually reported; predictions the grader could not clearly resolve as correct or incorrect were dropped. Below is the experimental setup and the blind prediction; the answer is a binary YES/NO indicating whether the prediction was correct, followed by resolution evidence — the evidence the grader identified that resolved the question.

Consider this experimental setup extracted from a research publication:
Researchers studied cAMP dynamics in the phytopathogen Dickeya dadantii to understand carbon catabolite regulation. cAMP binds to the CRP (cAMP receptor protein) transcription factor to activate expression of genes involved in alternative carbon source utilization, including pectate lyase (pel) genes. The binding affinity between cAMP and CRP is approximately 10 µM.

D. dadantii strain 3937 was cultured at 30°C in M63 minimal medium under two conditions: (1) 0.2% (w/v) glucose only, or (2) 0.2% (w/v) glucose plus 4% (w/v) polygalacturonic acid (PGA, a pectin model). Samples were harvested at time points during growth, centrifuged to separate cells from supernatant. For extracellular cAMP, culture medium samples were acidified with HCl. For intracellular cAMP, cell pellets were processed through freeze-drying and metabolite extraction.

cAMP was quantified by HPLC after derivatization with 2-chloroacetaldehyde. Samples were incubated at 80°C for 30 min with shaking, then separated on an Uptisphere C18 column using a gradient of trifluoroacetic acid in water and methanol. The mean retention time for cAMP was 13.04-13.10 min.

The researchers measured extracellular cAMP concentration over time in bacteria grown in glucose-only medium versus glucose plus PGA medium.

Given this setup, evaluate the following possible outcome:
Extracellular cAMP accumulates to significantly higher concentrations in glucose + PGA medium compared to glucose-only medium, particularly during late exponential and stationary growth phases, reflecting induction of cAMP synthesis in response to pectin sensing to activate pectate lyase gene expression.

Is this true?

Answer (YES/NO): NO